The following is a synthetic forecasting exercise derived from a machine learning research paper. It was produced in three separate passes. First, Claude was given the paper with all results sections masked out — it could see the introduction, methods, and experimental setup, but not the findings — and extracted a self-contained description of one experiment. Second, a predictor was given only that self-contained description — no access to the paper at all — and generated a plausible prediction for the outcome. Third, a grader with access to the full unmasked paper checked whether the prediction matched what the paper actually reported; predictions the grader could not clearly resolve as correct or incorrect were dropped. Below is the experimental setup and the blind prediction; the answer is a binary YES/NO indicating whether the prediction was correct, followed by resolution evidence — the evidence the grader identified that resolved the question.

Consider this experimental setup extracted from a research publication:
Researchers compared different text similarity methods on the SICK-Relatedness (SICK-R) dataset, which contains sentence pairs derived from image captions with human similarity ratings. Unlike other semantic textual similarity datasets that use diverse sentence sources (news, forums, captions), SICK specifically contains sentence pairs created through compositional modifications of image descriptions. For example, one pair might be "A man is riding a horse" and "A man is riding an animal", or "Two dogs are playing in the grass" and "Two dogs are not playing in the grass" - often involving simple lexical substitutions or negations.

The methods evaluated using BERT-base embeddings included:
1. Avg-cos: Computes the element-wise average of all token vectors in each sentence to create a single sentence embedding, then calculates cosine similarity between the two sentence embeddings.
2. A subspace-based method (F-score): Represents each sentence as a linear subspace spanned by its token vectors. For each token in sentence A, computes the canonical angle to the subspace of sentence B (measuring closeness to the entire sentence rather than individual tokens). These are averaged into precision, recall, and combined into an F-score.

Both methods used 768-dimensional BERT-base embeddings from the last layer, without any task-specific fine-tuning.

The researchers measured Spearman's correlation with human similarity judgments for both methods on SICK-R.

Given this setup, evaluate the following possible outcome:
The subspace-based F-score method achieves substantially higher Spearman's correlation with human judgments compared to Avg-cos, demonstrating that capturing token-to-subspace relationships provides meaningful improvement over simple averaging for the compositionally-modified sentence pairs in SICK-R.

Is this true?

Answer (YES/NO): NO